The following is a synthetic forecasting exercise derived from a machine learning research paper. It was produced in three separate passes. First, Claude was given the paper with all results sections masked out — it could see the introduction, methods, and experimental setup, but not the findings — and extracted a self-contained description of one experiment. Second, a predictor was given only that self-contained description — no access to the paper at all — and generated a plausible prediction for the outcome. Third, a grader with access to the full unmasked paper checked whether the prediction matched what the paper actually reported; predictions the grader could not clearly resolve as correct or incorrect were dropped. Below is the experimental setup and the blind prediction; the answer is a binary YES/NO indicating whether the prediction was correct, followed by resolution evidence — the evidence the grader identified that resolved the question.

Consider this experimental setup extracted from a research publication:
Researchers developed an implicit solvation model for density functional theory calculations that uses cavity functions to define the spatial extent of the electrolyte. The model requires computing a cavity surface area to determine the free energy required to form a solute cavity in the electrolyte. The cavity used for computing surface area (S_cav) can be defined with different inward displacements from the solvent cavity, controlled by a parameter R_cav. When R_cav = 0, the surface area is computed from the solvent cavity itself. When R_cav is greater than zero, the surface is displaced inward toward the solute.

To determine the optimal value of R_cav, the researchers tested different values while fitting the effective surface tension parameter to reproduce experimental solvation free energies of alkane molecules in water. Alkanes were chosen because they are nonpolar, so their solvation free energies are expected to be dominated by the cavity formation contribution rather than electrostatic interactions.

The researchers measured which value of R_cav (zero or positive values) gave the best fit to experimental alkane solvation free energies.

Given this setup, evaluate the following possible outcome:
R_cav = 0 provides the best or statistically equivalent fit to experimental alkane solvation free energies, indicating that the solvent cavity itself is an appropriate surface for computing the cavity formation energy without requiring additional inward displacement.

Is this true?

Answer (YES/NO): YES